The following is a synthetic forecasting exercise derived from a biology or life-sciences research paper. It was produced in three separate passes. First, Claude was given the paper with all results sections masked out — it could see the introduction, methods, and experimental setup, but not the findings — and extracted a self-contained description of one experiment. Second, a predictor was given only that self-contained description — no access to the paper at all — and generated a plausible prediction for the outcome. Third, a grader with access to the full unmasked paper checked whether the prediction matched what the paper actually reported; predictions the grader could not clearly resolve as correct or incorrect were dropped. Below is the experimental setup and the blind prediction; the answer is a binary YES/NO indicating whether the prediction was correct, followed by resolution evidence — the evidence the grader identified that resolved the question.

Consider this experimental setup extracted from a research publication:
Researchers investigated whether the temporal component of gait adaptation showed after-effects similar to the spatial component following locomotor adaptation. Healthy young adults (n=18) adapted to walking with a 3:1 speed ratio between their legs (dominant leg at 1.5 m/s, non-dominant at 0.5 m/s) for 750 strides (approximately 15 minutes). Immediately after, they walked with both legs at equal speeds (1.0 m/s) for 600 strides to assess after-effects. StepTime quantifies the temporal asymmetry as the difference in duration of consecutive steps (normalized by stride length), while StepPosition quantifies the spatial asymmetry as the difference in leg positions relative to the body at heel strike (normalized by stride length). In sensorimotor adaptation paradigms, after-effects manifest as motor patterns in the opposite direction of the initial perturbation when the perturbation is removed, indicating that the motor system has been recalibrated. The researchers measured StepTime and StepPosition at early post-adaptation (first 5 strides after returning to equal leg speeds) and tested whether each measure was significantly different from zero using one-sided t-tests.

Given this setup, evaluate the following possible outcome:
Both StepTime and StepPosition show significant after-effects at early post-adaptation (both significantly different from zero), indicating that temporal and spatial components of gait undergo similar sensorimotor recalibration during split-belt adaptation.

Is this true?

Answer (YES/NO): NO